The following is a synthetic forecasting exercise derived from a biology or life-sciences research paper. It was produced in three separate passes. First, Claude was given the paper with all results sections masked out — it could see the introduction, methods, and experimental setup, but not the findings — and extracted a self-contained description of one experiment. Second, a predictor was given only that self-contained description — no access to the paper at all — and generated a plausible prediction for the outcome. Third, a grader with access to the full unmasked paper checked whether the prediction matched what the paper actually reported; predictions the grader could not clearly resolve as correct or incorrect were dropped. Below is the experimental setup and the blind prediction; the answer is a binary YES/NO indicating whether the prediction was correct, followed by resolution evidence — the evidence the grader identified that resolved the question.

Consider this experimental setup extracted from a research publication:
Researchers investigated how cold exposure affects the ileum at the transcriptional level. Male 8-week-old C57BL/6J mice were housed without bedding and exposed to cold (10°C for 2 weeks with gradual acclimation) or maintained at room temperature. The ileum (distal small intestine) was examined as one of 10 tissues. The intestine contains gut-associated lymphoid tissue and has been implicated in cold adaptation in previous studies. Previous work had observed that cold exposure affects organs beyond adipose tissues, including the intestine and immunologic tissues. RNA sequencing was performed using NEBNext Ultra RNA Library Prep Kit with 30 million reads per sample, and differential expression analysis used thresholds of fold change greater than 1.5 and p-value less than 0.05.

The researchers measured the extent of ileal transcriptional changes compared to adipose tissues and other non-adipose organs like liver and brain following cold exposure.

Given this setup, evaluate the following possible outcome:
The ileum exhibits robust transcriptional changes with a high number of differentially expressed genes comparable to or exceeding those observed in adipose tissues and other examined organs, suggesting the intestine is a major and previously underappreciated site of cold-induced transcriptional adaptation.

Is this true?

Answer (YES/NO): NO